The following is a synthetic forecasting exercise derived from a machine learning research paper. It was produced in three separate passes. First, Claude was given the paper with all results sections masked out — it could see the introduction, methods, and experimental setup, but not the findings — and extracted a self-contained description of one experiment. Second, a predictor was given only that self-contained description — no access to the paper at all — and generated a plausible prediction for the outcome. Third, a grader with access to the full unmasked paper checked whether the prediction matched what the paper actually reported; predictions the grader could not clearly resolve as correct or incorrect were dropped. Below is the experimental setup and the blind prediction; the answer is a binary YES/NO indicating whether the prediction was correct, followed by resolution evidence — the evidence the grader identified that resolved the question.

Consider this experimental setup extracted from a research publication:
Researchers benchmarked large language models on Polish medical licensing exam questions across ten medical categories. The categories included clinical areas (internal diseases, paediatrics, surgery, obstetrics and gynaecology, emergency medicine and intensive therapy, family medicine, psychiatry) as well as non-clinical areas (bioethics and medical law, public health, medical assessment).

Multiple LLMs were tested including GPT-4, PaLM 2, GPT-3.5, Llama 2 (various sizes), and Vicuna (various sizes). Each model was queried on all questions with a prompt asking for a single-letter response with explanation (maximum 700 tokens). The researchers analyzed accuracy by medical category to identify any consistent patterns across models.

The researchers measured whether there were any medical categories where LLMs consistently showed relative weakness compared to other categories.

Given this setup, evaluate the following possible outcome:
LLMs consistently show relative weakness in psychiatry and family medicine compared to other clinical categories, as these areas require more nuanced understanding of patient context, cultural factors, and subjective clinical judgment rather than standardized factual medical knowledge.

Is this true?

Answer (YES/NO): NO